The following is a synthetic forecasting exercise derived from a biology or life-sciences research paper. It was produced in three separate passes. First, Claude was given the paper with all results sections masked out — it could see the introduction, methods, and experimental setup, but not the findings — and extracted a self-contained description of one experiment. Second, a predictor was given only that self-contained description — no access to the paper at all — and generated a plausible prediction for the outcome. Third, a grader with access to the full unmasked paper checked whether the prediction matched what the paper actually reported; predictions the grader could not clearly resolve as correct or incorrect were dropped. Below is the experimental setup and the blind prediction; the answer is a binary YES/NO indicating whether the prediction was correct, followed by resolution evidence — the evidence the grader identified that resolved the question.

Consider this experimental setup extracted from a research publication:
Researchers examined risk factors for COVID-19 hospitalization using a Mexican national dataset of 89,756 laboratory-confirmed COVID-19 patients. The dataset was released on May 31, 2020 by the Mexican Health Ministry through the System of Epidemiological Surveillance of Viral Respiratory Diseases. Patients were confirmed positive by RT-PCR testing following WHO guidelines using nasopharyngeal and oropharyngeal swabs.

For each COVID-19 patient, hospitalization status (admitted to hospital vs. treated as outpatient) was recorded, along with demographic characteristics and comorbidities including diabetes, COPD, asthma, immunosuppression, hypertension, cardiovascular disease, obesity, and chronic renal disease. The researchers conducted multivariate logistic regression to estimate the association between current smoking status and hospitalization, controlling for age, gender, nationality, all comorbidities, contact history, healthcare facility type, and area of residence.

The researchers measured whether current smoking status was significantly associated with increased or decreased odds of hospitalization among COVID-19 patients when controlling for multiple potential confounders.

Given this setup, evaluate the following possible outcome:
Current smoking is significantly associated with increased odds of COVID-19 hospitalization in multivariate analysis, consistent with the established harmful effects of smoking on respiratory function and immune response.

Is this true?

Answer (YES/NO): NO